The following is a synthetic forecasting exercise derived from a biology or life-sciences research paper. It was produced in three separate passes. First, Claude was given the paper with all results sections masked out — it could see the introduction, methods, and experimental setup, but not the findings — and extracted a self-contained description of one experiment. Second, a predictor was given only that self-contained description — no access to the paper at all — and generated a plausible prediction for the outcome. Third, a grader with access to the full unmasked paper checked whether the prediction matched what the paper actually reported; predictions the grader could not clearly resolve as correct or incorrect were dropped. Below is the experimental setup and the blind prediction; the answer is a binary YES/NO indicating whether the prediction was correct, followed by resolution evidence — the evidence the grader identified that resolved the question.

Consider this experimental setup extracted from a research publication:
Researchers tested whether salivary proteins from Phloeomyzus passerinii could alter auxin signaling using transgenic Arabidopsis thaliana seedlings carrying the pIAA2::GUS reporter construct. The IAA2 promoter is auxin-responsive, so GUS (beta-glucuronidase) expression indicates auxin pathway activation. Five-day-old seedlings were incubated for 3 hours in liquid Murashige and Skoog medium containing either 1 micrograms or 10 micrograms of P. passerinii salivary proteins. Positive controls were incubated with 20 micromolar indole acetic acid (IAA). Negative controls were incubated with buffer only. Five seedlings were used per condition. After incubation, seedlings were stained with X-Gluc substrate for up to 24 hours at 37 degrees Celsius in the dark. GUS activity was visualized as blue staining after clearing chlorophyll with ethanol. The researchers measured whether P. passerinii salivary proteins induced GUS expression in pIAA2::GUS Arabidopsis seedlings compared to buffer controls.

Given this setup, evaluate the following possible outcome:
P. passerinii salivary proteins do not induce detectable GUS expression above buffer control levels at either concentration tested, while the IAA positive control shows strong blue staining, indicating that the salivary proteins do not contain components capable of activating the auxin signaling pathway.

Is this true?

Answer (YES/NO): NO